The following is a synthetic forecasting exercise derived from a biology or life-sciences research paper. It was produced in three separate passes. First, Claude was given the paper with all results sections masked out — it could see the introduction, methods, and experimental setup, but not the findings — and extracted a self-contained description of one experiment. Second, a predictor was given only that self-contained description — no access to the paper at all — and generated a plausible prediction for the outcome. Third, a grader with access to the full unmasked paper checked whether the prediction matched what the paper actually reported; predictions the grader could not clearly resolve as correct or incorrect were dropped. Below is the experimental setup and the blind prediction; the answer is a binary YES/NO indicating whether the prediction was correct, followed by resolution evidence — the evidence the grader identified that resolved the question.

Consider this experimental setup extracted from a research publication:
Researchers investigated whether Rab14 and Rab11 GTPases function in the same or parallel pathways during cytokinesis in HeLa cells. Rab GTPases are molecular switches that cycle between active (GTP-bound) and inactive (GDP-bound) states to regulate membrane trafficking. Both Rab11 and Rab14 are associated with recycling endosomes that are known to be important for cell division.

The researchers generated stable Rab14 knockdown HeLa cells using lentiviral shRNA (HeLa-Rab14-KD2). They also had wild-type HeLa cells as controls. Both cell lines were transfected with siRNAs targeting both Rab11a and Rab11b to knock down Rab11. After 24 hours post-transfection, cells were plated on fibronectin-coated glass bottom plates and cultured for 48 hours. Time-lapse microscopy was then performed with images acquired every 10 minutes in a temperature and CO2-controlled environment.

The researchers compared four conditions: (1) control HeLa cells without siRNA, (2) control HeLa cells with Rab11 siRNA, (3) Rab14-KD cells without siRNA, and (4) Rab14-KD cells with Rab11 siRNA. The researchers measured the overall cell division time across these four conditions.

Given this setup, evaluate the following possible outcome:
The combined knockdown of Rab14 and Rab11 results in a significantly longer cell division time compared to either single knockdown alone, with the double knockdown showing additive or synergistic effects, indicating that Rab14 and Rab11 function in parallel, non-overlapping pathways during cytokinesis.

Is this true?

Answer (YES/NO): NO